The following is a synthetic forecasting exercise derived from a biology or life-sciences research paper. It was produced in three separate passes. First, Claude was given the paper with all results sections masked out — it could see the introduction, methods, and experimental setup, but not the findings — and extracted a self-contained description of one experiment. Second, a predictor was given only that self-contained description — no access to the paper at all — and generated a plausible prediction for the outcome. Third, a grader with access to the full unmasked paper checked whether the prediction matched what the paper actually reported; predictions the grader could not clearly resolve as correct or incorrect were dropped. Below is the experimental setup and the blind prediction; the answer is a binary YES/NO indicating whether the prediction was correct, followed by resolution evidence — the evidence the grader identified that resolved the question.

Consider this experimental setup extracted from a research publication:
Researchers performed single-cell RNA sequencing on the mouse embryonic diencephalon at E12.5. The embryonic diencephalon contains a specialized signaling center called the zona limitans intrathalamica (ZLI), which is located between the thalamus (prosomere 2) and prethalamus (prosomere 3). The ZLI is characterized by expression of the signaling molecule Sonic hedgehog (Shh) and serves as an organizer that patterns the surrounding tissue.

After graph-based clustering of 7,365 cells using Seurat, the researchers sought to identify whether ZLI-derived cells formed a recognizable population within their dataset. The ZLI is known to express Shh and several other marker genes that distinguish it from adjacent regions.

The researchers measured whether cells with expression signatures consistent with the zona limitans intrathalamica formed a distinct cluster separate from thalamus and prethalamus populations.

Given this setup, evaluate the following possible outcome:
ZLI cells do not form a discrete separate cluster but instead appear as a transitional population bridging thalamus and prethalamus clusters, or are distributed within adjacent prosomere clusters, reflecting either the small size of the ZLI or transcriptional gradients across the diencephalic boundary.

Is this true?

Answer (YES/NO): NO